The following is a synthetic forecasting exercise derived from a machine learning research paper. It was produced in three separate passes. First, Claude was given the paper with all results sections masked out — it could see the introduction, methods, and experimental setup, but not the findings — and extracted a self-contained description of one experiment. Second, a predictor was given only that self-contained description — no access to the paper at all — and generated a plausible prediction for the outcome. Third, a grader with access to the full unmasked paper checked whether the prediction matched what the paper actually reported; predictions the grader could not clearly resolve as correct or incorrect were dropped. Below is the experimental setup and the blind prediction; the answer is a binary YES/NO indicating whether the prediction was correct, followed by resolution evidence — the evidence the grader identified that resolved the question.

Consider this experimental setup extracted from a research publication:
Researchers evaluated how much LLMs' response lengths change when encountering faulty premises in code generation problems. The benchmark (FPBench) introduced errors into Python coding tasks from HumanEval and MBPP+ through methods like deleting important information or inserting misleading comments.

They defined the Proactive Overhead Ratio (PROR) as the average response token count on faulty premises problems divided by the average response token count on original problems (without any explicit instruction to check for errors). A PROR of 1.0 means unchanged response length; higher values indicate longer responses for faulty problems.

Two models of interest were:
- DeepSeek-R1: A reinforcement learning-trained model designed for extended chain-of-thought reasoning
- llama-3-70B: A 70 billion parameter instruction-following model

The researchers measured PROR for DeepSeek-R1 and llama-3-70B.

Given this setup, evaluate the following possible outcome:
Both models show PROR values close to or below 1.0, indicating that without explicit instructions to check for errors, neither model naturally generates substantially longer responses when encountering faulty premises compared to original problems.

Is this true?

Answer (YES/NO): NO